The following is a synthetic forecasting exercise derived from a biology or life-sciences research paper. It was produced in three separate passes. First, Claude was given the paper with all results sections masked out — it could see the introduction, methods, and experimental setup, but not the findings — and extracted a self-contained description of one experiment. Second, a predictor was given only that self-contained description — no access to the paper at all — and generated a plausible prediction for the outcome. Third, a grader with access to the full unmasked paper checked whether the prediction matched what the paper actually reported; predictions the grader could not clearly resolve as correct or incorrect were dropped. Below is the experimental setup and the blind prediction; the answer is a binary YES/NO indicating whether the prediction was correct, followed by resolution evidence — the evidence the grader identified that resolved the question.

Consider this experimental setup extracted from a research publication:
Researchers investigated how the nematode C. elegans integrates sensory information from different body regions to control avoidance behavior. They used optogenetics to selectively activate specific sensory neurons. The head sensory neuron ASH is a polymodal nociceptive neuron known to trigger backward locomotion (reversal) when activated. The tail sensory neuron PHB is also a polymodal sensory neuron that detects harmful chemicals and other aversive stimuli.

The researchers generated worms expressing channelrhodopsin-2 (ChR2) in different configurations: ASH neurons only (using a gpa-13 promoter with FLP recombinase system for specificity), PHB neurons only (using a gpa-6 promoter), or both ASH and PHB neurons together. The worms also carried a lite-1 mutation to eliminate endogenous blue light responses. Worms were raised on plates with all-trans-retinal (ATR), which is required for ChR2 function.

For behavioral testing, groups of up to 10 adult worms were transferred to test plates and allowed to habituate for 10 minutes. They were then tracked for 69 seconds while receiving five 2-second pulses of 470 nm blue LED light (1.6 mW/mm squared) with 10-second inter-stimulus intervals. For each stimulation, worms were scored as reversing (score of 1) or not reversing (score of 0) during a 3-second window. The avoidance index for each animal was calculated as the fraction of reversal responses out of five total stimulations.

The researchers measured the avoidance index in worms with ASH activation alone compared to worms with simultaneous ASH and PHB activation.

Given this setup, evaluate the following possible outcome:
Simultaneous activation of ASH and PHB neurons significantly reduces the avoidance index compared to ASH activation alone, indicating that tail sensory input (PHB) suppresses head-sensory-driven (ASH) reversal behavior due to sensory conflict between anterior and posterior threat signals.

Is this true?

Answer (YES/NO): YES